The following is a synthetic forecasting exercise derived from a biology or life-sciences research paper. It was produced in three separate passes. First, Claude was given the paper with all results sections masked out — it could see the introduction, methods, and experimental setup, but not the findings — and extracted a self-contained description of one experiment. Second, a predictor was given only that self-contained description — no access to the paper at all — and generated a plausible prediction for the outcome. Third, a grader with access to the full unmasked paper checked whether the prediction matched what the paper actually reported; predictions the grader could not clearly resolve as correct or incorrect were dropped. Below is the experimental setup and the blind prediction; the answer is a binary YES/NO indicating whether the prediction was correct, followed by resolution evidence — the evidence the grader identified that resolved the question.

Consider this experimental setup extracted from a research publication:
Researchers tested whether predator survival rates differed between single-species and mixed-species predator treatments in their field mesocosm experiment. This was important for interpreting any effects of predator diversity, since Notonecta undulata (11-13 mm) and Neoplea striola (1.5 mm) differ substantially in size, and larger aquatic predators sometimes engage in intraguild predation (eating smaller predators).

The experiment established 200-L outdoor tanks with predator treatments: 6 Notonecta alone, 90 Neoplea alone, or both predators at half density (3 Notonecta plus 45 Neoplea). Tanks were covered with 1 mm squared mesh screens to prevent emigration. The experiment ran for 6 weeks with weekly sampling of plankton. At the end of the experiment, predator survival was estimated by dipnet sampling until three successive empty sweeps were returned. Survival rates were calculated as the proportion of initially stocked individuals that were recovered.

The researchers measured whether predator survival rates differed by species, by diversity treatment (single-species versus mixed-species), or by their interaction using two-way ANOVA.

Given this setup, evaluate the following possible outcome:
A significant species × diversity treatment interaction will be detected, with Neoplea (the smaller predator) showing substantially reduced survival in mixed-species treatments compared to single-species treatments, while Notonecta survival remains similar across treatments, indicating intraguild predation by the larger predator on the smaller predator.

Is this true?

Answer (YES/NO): NO